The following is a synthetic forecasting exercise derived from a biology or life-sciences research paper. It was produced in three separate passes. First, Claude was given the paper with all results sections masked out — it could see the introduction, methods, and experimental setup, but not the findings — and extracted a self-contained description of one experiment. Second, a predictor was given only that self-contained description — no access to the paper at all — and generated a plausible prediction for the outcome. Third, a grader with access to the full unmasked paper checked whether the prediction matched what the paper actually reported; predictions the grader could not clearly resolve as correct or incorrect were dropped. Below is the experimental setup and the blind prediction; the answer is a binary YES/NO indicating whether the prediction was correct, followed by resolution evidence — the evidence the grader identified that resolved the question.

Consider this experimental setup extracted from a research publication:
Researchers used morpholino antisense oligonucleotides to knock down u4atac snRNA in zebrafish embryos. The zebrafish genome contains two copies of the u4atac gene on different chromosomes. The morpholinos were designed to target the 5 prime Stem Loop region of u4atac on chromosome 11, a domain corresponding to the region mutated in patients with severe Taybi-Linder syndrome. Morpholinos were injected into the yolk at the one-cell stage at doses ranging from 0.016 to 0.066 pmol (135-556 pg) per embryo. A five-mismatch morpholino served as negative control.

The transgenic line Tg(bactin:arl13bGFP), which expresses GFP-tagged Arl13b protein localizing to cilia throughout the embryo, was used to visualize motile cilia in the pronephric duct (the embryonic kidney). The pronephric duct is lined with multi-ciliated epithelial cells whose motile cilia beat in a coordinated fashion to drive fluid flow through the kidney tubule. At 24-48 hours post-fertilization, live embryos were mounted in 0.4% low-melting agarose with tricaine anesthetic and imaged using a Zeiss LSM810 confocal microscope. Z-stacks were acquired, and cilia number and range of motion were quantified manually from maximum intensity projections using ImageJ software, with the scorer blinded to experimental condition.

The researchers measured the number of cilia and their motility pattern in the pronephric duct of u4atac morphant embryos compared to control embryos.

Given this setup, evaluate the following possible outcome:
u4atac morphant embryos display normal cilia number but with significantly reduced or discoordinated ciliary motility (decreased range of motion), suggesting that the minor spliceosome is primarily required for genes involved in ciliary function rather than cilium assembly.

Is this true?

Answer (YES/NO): NO